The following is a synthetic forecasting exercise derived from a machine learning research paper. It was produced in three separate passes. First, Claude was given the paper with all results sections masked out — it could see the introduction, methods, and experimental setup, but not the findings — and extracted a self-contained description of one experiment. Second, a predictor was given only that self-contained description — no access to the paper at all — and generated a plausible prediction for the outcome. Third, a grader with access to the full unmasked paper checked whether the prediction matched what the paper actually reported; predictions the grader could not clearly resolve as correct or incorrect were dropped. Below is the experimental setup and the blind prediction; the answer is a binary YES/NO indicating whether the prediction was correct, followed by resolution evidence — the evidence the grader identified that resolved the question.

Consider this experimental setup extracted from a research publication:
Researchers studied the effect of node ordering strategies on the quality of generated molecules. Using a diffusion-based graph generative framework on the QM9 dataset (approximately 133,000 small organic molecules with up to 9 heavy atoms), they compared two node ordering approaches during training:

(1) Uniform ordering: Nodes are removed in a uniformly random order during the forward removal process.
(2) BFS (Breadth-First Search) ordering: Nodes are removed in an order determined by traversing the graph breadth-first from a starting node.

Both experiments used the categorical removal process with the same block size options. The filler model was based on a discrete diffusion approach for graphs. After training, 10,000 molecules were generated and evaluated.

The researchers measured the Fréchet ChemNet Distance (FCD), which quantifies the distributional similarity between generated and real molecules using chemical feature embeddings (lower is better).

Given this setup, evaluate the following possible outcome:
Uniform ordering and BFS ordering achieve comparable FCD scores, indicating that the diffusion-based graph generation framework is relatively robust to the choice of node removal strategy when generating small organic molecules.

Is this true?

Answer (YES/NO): NO